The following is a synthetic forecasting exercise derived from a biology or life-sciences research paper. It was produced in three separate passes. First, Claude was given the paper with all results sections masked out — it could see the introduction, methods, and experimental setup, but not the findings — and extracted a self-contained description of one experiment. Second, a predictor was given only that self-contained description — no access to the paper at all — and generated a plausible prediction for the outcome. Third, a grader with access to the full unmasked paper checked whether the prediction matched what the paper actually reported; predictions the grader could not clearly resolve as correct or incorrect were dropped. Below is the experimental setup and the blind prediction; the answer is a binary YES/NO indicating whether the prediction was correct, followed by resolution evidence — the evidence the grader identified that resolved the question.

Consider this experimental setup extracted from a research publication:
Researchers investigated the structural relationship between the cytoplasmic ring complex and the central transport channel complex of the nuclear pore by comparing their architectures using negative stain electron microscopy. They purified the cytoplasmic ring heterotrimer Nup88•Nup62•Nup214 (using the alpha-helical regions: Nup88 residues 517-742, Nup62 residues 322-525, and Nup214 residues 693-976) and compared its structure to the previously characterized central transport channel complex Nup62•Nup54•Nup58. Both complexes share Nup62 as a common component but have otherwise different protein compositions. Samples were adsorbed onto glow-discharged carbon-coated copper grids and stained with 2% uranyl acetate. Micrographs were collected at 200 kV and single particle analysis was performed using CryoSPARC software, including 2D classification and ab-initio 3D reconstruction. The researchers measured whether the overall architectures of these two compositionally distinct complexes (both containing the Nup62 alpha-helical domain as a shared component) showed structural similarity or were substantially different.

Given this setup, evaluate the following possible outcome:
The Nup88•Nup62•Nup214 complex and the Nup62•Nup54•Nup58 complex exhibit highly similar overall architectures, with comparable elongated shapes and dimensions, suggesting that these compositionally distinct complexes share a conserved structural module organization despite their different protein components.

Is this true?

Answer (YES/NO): YES